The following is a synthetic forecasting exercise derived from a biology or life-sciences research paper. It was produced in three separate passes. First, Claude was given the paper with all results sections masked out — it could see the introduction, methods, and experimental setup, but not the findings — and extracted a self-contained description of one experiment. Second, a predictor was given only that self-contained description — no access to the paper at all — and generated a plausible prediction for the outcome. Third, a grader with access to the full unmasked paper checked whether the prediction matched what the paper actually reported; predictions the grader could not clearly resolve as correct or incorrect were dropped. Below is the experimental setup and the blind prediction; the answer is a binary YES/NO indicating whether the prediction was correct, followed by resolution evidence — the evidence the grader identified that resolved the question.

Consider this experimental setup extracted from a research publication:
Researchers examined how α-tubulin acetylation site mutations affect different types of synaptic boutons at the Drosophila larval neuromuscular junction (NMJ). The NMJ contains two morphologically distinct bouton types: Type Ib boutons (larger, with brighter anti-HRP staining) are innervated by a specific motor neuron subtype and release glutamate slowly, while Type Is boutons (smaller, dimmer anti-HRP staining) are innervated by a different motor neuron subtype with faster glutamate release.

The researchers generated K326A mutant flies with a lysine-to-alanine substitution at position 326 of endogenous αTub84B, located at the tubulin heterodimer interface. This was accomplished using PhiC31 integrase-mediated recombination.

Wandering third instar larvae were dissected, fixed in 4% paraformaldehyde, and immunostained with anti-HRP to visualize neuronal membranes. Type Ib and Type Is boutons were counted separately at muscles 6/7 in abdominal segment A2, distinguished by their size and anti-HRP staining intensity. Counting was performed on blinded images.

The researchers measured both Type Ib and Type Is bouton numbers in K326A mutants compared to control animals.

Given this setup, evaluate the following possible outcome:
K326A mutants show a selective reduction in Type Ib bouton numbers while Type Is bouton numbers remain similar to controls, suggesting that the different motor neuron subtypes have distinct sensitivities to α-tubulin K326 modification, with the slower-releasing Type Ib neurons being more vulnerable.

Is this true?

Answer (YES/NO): NO